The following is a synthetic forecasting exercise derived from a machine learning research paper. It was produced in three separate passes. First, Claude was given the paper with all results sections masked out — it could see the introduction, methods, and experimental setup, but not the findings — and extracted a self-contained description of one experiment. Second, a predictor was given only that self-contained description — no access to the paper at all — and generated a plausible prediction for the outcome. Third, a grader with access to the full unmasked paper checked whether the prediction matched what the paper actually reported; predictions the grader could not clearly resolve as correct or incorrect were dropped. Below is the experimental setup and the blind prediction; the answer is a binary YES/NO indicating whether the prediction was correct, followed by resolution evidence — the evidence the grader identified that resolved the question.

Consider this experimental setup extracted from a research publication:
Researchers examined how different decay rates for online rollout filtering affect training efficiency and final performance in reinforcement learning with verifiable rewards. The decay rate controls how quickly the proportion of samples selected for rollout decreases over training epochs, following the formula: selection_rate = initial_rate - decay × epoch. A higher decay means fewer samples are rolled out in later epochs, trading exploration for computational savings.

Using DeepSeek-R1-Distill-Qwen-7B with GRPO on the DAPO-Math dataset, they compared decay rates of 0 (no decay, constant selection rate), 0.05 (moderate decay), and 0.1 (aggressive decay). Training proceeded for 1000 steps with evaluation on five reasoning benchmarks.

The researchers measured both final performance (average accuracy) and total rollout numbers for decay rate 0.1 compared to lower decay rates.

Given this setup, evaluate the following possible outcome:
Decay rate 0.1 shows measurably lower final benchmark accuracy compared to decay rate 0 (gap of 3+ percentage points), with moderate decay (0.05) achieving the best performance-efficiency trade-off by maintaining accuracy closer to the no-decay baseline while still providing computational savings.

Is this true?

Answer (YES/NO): NO